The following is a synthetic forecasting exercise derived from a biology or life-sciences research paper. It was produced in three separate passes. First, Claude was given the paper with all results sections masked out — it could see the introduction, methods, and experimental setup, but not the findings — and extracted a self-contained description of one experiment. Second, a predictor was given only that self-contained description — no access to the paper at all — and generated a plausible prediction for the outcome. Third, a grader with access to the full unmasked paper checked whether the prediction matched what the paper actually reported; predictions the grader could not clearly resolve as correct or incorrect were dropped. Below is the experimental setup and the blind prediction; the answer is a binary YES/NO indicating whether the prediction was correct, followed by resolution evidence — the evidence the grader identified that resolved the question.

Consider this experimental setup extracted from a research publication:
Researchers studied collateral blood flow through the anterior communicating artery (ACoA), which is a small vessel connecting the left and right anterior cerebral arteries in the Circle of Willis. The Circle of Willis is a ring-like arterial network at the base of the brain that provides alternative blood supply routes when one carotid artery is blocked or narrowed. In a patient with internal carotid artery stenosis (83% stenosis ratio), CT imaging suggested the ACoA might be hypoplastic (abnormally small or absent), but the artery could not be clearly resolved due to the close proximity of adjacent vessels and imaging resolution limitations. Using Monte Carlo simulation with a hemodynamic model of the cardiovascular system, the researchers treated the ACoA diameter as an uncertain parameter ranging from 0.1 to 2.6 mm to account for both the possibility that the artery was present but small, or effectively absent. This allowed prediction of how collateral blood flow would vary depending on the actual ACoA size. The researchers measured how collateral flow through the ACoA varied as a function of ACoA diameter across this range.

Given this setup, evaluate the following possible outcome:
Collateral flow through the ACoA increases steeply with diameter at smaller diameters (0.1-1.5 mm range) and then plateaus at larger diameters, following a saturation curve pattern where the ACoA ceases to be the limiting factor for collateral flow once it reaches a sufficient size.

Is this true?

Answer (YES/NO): NO